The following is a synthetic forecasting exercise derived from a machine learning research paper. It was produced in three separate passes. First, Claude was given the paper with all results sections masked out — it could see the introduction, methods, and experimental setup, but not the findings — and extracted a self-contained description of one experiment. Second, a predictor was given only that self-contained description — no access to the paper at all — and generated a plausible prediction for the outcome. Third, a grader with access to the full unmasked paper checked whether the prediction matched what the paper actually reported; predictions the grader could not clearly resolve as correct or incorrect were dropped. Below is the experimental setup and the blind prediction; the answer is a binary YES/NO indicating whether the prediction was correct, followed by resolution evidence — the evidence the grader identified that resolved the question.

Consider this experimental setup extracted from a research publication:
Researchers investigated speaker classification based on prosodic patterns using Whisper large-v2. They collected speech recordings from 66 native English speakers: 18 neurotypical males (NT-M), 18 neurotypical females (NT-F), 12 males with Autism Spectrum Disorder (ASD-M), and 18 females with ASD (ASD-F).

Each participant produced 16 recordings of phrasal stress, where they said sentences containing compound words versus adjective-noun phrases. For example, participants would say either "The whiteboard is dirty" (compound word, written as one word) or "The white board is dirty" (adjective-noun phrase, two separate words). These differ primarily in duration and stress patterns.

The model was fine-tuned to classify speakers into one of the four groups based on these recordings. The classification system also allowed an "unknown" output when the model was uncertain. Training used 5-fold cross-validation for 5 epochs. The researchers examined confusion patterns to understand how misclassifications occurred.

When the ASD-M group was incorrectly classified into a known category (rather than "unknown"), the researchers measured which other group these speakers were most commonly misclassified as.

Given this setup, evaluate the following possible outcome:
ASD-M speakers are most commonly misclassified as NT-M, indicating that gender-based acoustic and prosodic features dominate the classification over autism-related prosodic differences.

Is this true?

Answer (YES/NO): YES